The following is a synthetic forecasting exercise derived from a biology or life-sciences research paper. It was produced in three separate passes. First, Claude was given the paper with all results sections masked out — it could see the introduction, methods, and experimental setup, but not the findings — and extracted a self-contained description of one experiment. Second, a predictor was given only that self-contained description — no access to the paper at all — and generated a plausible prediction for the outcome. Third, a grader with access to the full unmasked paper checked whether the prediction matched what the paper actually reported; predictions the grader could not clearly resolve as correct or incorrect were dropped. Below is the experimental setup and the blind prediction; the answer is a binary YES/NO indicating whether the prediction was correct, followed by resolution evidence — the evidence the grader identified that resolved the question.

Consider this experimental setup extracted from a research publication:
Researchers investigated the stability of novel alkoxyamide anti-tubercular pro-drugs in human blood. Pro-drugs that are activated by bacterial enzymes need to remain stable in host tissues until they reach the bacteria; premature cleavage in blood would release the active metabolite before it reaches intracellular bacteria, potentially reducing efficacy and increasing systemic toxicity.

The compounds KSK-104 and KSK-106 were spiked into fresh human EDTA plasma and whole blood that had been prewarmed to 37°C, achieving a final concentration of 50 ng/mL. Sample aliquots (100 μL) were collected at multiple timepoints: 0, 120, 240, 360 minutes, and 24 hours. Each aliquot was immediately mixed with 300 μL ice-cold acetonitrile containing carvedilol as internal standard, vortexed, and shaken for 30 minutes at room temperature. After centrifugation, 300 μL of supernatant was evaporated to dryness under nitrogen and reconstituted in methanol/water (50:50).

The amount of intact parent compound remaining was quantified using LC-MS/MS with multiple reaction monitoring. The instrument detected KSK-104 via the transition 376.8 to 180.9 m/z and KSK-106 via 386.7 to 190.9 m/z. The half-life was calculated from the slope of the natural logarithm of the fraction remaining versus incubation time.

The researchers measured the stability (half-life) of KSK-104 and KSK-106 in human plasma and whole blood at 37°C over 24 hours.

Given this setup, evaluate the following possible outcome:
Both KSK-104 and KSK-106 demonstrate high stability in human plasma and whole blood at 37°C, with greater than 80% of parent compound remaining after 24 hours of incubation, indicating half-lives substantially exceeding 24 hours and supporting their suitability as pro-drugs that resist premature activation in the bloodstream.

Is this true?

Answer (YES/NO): NO